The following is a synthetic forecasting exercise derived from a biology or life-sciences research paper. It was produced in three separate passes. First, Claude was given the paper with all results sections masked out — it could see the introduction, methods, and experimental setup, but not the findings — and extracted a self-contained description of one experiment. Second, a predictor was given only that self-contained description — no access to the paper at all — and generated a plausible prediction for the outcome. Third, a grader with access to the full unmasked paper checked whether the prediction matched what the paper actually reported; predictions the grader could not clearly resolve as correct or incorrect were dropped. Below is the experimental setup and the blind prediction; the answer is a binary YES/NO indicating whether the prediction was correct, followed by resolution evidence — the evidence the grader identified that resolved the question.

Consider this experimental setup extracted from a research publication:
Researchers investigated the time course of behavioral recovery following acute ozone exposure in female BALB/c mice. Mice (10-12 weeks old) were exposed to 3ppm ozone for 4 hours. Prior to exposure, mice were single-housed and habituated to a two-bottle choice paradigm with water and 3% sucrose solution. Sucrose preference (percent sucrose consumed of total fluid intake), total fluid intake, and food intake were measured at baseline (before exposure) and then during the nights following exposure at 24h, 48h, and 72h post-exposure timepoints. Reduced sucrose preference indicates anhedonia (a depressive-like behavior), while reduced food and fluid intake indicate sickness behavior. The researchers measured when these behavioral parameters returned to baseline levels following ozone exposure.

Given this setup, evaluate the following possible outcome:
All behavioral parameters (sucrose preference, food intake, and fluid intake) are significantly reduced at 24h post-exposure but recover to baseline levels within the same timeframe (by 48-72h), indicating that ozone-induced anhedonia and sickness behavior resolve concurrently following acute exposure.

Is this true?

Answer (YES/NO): YES